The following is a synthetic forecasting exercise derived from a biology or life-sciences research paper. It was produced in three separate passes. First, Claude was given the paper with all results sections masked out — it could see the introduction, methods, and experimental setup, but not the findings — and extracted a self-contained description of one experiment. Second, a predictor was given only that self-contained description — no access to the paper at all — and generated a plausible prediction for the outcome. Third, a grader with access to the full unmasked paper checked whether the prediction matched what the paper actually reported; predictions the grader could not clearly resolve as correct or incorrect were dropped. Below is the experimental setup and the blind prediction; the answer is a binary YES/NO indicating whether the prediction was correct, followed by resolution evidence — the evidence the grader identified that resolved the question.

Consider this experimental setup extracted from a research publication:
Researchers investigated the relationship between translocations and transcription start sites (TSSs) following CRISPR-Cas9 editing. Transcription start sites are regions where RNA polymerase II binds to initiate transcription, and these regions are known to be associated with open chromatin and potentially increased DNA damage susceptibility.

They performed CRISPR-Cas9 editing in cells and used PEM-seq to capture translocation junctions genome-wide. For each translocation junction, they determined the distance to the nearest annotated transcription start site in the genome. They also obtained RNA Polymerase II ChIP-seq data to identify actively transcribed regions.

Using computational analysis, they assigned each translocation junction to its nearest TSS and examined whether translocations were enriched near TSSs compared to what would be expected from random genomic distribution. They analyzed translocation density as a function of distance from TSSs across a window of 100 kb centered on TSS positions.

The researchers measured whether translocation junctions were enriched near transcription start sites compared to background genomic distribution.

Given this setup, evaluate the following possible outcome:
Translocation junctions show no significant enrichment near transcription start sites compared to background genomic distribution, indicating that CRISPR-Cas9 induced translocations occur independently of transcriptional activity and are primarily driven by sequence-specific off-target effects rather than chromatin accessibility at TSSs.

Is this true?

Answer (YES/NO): NO